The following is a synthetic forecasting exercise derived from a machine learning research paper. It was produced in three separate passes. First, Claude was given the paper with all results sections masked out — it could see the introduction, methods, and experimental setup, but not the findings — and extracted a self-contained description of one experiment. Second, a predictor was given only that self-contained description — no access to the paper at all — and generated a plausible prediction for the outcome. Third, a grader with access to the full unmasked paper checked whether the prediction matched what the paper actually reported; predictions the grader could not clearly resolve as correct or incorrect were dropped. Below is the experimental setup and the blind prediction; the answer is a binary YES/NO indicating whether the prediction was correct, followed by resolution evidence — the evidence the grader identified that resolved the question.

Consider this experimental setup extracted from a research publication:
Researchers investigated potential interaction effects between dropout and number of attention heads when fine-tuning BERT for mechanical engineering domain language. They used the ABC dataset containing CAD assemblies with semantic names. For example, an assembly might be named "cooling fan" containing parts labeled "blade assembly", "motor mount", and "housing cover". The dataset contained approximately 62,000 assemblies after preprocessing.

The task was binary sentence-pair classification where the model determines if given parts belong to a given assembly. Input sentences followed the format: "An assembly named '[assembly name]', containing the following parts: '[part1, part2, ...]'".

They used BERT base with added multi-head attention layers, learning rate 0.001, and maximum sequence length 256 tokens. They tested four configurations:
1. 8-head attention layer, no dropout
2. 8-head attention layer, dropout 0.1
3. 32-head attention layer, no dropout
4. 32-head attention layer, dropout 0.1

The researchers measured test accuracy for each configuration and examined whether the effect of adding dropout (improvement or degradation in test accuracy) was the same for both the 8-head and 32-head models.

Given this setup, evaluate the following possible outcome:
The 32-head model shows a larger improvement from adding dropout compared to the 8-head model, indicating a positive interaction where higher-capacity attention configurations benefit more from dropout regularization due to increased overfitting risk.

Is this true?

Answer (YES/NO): YES